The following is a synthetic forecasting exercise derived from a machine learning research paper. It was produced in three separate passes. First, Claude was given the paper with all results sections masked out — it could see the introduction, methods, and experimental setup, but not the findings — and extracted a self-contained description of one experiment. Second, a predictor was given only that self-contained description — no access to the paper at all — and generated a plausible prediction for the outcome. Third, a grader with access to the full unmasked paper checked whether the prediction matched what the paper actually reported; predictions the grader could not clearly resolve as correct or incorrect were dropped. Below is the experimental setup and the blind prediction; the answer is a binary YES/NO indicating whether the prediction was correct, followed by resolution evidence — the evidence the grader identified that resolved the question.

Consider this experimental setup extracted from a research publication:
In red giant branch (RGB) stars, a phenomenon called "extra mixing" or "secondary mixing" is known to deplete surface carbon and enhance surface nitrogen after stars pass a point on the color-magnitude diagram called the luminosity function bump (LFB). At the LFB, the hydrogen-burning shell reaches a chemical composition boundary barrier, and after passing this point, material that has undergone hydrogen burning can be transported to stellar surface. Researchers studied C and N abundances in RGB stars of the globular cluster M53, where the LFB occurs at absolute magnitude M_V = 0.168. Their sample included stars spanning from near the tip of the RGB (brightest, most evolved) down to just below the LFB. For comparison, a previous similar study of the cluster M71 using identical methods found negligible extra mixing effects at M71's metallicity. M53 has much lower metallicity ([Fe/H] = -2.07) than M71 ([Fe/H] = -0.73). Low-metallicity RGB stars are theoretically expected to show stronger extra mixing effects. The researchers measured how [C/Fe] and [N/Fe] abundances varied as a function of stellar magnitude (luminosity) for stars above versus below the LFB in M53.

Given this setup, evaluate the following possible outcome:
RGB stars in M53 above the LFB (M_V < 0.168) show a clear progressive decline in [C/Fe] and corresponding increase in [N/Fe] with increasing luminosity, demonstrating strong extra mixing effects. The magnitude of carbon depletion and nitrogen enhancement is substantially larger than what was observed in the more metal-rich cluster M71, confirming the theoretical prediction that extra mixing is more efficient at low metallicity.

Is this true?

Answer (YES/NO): NO